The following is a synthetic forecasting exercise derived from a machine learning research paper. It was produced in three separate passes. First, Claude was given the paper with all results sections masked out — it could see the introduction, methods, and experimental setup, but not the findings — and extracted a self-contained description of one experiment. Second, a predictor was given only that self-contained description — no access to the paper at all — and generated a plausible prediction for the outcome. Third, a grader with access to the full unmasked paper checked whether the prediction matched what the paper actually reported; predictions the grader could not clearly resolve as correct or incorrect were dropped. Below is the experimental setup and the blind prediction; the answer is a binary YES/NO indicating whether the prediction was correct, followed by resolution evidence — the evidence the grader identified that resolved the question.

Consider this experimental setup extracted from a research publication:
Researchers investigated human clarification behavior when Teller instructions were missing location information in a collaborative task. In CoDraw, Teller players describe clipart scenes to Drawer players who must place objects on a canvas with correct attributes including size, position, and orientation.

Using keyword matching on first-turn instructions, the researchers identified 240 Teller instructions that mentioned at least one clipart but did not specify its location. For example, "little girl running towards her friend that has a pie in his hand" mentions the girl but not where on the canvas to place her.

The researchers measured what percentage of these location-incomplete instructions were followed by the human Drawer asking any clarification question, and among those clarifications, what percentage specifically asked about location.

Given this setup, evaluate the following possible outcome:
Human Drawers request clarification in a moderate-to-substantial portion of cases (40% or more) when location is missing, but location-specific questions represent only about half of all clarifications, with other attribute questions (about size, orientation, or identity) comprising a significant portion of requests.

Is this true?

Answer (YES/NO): YES